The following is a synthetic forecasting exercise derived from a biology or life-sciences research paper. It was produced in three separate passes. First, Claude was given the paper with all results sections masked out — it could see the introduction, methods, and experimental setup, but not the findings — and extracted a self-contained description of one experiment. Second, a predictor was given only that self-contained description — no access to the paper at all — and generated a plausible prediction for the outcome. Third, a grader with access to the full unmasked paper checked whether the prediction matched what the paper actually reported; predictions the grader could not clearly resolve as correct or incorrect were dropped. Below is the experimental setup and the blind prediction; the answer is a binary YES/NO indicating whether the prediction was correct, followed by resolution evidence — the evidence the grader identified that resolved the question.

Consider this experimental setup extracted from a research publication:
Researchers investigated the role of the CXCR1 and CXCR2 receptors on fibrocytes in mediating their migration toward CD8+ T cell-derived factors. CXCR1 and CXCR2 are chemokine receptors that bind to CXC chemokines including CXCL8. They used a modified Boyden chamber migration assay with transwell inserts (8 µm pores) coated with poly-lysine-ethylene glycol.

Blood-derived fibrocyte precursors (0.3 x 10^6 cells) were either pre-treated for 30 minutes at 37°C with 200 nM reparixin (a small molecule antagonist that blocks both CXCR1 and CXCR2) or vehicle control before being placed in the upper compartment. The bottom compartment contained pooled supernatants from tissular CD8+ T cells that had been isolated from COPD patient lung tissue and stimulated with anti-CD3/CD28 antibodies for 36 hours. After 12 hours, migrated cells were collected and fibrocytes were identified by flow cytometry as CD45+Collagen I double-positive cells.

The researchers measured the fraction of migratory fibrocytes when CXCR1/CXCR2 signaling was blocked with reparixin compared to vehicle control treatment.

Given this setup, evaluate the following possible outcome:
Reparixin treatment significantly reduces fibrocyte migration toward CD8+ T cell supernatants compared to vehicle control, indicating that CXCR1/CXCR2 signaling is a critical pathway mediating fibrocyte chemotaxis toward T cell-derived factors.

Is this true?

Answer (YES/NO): YES